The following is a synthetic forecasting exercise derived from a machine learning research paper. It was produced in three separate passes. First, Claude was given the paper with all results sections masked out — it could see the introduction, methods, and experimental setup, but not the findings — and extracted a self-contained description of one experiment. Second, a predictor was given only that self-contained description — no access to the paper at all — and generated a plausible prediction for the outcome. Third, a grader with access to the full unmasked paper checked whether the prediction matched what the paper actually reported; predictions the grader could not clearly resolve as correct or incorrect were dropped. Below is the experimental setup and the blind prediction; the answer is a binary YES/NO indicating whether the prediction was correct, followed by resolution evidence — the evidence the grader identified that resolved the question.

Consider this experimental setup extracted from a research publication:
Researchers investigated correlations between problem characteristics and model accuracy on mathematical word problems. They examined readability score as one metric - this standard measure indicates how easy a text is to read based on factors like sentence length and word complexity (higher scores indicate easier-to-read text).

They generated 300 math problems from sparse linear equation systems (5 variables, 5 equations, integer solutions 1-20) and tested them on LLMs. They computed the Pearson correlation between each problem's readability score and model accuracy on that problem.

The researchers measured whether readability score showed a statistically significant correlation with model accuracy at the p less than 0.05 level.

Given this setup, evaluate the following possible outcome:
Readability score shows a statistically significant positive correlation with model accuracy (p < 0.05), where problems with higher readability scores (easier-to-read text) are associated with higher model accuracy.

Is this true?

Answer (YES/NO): NO